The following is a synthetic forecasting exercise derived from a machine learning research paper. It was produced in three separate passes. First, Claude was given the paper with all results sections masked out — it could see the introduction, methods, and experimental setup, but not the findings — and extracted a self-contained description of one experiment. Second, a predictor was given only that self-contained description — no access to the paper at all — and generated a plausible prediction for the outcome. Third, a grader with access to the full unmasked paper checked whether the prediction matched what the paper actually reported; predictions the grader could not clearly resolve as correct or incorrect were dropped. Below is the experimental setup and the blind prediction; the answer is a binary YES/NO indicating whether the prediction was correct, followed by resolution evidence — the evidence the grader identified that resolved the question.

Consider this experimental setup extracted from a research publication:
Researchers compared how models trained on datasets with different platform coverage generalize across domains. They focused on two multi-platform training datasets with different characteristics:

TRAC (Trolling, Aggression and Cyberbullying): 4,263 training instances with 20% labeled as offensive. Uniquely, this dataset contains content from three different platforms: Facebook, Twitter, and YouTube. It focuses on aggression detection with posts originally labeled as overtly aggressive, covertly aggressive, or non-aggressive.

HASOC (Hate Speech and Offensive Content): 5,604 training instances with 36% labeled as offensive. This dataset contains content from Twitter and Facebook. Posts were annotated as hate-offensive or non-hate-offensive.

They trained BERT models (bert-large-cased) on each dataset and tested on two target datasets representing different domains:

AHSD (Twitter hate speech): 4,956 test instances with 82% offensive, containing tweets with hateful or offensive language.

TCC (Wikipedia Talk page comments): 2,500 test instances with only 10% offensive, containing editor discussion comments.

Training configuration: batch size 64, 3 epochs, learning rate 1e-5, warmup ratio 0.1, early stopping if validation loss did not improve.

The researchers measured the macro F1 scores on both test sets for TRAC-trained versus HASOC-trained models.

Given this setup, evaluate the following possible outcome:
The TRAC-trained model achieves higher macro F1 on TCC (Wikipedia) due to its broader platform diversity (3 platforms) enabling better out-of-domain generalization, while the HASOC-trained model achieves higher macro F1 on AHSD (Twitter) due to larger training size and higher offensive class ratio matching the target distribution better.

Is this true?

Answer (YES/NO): NO